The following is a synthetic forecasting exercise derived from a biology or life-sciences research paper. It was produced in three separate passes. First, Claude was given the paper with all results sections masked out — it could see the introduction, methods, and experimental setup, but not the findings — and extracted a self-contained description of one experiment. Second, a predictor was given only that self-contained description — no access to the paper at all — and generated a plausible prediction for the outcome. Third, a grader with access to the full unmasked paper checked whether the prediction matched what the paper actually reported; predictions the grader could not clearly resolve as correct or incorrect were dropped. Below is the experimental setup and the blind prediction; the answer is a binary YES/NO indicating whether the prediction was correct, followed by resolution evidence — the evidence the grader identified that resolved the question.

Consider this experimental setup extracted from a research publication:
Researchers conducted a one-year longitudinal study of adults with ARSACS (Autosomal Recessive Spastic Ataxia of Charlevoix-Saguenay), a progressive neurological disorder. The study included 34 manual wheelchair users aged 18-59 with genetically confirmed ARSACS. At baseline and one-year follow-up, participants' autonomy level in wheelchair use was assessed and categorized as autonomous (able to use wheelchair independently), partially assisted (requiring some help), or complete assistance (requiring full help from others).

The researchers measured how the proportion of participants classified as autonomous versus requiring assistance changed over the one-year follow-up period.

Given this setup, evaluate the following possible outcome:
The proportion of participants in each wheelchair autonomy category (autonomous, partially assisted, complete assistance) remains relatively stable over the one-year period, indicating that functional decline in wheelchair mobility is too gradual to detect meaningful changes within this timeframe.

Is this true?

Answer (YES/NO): NO